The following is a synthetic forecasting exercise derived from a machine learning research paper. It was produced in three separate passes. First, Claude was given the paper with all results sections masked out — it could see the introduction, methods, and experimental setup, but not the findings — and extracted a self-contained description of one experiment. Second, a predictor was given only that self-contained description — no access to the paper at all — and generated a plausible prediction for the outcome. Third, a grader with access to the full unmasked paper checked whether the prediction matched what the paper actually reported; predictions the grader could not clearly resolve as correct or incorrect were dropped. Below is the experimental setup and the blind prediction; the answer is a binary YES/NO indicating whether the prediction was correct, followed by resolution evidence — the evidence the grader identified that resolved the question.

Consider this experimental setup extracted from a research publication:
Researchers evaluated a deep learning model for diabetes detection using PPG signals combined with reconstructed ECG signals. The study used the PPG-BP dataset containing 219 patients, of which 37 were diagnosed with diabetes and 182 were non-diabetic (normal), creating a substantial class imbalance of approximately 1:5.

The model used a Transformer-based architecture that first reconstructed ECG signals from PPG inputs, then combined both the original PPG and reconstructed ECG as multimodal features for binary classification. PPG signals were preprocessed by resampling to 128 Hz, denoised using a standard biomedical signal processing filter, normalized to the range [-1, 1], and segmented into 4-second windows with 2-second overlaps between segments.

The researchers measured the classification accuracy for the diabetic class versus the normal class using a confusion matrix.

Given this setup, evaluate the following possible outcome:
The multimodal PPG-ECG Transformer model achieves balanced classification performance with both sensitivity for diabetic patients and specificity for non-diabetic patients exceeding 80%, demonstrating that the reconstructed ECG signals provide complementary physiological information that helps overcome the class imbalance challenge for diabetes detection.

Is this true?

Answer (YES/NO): NO